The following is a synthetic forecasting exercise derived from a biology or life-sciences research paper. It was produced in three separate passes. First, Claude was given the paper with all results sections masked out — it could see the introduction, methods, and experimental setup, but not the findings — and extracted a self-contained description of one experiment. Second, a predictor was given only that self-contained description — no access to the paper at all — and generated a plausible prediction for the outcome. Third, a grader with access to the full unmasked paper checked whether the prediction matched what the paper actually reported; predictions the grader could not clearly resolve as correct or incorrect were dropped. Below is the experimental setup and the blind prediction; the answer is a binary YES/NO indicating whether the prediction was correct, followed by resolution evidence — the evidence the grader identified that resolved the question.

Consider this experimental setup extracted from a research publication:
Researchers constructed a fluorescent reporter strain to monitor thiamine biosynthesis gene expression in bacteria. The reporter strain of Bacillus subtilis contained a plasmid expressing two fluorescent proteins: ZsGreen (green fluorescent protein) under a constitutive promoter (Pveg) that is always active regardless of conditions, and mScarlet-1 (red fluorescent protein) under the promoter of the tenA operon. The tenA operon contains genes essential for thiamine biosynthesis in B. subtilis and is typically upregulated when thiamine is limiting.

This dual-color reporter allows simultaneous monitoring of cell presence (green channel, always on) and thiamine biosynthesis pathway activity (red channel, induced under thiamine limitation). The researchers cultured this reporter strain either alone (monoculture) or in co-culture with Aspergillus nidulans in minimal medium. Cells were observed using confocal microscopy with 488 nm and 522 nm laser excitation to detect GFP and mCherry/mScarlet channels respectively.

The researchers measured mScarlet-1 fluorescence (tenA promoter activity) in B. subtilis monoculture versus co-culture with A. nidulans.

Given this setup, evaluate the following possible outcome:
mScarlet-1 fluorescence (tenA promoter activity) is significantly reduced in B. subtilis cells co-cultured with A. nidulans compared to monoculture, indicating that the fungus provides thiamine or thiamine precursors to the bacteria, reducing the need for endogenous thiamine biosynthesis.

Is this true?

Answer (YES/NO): NO